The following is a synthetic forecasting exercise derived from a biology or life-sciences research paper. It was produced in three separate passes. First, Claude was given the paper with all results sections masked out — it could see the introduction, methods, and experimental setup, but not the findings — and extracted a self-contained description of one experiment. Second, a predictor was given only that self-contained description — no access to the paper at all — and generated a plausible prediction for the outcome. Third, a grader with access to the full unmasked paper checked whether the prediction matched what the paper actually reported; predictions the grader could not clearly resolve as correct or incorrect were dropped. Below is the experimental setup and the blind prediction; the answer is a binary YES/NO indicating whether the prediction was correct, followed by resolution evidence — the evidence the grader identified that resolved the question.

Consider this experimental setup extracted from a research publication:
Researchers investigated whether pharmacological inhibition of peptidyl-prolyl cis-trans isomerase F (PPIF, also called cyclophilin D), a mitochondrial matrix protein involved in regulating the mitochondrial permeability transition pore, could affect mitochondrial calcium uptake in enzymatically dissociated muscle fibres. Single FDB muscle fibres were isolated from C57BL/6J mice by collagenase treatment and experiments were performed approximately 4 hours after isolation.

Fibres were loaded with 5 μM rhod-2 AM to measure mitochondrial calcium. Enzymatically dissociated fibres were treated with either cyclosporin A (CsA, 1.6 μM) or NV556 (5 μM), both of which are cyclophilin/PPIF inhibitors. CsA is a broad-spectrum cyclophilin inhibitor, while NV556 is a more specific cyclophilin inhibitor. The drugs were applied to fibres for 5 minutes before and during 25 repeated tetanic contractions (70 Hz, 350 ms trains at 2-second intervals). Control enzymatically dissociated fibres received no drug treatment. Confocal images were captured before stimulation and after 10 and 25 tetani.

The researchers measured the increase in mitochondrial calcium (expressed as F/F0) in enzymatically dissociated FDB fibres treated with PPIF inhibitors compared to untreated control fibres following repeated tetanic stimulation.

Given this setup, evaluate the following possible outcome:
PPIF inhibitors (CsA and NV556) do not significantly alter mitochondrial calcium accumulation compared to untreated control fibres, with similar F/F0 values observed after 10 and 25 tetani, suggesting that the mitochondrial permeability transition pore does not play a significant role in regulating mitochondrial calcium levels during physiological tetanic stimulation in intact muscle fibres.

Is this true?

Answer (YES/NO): NO